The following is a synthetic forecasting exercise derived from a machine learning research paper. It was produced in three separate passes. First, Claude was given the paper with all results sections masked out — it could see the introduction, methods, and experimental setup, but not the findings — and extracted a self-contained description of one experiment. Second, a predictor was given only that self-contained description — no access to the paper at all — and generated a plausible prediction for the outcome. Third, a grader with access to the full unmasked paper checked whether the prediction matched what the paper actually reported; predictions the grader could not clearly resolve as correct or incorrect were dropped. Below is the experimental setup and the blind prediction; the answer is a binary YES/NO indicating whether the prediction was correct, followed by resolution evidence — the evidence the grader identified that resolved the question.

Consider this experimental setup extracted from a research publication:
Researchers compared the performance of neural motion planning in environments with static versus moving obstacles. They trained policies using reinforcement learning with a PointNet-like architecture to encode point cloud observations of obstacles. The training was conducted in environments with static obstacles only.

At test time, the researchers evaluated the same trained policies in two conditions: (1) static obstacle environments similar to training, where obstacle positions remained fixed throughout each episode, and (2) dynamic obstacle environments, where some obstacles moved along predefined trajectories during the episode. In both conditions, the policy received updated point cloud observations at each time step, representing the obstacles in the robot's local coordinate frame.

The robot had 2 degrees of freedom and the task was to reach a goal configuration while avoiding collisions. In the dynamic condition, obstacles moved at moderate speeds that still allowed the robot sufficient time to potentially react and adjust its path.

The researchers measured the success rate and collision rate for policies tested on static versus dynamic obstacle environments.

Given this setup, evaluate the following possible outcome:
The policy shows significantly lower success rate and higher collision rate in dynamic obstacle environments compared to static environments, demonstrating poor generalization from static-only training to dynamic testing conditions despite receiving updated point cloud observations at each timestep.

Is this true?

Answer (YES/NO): NO